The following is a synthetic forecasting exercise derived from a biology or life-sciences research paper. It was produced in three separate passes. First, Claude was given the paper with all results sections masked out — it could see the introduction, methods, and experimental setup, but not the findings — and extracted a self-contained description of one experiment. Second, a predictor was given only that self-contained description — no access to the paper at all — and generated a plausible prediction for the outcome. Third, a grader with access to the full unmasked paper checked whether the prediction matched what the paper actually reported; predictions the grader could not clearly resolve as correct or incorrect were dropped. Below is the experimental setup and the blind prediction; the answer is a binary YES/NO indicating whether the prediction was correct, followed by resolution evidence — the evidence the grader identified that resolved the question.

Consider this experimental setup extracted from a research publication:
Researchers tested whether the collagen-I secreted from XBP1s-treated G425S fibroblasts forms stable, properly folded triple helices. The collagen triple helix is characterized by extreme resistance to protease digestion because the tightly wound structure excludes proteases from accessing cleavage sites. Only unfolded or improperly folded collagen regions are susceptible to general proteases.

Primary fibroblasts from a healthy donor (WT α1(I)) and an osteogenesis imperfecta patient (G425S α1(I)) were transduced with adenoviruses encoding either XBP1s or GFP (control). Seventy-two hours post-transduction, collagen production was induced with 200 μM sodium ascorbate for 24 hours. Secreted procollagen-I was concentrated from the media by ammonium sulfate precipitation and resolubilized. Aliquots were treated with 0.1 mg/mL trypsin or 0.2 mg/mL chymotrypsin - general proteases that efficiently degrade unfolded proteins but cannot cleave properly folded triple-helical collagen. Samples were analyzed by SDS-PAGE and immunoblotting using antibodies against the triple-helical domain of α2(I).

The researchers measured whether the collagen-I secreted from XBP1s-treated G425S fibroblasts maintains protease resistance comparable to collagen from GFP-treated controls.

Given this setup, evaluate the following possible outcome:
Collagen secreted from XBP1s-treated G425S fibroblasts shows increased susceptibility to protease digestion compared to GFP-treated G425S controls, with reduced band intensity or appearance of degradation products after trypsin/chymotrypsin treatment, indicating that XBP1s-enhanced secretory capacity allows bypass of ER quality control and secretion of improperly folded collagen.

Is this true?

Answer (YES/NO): NO